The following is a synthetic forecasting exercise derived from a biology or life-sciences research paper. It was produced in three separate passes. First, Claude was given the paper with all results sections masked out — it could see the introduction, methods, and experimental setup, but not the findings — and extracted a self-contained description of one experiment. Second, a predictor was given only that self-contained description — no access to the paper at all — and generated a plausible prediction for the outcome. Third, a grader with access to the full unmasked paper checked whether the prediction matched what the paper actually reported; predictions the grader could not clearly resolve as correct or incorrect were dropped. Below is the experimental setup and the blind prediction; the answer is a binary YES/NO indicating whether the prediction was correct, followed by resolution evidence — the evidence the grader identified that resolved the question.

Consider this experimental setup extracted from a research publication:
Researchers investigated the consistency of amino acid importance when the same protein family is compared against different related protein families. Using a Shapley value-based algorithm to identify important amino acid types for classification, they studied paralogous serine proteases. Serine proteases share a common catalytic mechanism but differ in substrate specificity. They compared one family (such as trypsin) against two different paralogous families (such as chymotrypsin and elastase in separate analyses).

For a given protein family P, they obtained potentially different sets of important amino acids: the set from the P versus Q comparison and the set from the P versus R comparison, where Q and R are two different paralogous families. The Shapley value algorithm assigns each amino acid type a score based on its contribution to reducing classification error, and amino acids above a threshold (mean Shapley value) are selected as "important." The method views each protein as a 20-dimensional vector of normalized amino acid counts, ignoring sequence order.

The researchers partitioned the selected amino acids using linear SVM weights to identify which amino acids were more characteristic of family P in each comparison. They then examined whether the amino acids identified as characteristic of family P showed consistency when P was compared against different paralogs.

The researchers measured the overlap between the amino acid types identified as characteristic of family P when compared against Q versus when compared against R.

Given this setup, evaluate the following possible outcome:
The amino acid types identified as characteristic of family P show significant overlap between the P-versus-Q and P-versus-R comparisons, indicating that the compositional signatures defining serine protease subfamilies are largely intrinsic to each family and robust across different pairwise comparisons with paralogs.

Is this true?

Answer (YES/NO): YES